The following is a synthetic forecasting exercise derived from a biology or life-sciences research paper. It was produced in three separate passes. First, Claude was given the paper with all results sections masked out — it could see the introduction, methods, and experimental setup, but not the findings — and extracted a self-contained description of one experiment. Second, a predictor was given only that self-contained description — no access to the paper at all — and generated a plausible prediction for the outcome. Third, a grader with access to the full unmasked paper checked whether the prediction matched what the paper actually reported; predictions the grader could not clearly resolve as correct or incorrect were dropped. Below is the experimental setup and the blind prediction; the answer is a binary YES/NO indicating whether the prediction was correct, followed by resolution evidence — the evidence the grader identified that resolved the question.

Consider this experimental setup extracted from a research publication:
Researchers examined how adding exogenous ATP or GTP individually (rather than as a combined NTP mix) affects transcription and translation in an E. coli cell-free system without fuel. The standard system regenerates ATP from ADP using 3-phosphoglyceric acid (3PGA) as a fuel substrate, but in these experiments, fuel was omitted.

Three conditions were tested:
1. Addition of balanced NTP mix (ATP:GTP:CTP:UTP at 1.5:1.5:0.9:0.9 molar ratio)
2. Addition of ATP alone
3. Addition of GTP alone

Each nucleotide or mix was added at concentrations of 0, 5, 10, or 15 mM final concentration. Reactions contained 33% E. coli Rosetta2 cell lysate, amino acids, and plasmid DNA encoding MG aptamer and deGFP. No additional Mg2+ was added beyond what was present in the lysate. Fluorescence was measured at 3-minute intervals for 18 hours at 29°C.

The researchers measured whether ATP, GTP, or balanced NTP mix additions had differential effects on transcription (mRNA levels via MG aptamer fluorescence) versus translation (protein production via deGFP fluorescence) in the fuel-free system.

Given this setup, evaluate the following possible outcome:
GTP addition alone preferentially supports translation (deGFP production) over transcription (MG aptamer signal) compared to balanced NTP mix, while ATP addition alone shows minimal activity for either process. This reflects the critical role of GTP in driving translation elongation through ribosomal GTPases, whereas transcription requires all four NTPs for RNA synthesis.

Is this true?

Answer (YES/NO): NO